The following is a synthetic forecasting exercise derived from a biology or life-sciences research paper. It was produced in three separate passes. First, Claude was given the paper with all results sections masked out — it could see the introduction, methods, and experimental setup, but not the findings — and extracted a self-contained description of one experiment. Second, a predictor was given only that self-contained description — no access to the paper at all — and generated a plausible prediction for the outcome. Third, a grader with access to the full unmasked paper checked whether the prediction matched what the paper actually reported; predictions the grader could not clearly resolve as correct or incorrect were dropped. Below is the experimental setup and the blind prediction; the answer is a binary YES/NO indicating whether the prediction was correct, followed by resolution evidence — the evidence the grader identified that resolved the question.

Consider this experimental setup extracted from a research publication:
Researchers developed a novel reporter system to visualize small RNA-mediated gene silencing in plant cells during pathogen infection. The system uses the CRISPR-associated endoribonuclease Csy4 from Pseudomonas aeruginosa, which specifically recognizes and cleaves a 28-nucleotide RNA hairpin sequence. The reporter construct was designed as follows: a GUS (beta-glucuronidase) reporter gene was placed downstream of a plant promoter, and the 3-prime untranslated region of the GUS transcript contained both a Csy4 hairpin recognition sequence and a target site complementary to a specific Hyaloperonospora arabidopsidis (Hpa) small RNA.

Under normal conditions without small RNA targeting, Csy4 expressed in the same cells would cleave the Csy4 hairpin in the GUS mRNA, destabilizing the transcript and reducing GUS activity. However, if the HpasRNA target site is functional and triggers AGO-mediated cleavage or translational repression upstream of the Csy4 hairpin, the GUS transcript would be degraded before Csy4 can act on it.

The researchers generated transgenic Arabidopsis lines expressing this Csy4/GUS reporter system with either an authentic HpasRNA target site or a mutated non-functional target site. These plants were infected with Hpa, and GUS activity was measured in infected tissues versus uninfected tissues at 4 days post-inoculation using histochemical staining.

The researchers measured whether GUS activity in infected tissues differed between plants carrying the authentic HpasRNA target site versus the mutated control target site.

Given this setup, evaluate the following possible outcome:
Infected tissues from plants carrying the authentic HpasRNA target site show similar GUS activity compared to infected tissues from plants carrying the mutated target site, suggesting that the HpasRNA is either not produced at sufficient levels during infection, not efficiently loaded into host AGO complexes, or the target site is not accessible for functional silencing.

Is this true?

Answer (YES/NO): NO